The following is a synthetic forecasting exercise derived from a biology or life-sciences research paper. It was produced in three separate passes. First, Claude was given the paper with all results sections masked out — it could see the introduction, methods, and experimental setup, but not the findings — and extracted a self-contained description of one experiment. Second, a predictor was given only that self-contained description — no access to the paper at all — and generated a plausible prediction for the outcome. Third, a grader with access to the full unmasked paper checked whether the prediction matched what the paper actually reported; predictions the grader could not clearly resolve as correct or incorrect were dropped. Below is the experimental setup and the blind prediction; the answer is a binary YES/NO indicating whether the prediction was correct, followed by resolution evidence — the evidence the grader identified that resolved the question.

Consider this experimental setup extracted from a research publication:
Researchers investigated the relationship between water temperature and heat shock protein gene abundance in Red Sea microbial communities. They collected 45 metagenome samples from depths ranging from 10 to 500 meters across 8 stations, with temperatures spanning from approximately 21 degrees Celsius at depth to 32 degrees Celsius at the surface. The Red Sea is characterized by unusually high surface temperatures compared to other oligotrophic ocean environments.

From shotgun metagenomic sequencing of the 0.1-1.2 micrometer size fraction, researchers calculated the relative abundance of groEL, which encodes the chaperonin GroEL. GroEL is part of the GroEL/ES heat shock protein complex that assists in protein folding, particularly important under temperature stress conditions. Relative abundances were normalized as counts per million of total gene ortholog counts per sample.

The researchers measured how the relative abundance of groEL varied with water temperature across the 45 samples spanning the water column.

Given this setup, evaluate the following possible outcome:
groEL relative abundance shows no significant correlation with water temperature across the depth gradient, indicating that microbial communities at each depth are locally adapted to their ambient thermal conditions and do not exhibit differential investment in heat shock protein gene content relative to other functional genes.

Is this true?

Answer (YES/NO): NO